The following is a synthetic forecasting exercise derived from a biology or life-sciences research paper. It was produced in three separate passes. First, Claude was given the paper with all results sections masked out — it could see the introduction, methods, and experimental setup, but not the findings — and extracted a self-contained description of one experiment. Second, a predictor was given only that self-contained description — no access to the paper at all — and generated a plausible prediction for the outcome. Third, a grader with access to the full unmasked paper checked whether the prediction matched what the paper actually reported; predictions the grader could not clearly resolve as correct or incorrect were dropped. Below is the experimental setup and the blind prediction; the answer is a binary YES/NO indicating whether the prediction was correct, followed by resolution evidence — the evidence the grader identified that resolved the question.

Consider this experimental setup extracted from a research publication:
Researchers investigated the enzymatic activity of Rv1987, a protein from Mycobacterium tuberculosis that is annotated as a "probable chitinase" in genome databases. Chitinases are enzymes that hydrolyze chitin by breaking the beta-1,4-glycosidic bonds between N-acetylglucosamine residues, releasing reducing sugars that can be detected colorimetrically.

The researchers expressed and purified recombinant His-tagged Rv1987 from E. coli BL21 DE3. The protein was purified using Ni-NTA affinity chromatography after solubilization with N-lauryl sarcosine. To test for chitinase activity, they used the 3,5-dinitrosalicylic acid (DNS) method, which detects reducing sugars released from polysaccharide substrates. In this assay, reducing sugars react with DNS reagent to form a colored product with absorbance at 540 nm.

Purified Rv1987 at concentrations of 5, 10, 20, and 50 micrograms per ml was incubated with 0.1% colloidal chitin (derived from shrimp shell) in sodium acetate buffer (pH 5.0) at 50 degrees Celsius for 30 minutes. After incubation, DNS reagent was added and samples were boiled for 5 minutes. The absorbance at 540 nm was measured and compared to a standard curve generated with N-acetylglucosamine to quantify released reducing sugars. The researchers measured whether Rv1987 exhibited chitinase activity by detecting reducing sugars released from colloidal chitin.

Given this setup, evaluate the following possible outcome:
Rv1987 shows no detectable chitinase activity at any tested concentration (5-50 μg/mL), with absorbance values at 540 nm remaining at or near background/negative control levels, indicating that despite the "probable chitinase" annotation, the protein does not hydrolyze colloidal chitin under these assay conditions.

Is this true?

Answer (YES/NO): YES